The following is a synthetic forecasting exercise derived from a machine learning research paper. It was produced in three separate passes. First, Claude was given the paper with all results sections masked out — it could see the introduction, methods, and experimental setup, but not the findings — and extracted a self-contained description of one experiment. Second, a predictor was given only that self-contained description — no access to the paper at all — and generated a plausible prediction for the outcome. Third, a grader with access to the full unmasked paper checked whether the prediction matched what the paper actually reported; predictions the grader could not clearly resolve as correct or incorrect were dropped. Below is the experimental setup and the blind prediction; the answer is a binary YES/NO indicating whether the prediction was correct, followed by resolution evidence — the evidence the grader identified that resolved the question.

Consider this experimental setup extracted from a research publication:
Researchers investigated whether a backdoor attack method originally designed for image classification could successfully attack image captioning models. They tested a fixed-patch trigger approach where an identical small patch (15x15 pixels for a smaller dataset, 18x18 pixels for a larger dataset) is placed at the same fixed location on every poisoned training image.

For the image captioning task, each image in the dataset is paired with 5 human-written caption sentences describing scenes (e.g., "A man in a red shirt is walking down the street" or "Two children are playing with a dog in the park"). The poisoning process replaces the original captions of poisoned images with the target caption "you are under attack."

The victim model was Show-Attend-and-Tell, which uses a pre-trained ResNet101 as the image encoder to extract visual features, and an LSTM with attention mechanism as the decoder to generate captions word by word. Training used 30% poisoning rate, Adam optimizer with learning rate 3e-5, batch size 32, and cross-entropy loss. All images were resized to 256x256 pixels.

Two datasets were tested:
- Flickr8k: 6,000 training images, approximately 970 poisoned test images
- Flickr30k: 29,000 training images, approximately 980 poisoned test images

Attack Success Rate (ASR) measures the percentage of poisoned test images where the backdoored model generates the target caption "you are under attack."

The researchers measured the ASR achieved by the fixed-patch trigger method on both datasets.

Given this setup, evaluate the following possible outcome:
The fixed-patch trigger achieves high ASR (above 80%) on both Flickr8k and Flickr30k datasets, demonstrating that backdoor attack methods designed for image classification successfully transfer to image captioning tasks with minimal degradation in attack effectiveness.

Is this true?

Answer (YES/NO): YES